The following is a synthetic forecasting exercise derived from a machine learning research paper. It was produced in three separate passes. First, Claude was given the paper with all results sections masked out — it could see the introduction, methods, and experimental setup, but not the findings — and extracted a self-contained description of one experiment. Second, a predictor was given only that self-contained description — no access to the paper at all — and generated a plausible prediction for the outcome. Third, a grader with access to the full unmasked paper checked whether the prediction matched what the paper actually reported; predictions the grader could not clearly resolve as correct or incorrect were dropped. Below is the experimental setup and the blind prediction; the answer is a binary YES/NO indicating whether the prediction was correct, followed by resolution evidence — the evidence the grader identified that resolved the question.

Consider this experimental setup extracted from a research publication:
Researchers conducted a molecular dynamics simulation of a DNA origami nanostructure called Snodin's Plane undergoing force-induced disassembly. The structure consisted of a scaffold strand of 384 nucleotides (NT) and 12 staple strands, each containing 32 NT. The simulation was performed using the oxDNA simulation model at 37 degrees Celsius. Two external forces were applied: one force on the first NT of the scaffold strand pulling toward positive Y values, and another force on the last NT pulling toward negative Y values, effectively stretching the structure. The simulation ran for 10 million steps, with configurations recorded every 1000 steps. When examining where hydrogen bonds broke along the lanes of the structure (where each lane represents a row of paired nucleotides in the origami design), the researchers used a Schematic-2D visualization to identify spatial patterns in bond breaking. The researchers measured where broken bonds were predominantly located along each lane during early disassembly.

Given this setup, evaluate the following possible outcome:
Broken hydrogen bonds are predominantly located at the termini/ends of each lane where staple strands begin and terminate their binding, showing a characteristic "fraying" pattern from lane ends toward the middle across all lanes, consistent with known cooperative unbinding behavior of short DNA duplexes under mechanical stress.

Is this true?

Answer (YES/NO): NO